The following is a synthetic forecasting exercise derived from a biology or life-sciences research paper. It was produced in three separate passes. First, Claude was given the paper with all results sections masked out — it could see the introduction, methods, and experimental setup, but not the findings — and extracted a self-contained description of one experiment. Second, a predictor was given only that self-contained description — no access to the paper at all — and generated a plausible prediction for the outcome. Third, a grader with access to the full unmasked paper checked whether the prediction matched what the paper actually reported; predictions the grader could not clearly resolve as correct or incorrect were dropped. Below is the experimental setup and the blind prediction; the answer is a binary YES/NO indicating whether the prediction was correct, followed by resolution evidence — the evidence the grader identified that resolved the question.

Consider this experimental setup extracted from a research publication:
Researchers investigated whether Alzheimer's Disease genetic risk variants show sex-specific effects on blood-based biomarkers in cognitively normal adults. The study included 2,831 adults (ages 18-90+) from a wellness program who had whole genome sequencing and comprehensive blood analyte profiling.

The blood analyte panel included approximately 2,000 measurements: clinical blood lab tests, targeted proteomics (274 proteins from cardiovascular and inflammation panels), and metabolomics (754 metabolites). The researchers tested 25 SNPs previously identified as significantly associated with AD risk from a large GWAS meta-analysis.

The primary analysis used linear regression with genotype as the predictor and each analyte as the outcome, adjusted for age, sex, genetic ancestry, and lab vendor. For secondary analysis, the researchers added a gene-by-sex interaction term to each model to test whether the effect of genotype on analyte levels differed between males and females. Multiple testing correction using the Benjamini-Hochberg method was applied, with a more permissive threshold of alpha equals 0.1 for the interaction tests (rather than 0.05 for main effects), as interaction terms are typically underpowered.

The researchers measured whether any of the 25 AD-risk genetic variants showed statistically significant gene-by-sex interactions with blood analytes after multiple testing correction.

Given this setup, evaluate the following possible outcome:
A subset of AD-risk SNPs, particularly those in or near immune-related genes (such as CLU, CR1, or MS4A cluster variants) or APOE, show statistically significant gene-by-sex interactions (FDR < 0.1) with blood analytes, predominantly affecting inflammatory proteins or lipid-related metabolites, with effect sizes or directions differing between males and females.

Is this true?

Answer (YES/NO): NO